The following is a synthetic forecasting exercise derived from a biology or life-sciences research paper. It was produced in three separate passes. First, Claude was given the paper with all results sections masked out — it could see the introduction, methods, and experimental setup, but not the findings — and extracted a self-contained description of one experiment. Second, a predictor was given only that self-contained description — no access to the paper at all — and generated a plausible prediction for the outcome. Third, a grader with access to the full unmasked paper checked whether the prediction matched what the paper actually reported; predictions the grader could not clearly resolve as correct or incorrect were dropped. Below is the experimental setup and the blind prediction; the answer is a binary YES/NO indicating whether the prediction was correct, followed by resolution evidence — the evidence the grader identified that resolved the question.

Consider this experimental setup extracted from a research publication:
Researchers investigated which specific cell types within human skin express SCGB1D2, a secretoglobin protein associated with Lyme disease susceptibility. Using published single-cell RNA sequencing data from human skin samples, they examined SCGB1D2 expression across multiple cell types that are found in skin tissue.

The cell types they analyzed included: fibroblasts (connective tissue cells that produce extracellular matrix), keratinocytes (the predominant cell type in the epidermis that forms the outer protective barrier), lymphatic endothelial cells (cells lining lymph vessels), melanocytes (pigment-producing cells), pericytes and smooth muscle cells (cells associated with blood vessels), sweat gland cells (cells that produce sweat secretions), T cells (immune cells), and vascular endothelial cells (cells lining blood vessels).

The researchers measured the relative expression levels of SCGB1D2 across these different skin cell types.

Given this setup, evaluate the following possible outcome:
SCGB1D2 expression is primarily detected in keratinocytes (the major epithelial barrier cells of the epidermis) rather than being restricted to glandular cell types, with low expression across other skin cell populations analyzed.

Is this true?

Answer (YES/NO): NO